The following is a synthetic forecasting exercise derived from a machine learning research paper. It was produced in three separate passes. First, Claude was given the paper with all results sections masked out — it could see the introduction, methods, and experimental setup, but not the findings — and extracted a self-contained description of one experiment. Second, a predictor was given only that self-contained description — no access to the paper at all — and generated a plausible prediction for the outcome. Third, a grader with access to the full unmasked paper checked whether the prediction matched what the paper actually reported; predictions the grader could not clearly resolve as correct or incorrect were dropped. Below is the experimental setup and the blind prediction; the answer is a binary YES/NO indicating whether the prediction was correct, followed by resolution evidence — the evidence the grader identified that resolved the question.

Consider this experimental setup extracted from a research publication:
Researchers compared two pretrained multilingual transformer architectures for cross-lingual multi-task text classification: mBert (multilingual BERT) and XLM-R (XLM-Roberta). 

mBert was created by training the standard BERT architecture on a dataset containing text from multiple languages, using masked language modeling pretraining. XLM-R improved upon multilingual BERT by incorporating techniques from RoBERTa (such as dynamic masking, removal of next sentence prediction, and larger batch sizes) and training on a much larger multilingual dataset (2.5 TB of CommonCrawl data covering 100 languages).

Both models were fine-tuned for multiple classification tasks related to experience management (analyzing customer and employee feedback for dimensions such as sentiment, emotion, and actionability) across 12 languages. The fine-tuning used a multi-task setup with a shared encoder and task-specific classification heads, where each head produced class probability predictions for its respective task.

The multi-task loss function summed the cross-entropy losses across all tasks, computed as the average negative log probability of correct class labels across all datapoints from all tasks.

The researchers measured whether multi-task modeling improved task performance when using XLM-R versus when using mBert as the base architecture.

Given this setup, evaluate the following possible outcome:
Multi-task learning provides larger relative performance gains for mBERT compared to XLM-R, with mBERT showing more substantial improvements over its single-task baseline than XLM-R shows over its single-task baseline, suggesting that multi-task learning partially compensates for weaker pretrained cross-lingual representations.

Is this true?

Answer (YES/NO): NO